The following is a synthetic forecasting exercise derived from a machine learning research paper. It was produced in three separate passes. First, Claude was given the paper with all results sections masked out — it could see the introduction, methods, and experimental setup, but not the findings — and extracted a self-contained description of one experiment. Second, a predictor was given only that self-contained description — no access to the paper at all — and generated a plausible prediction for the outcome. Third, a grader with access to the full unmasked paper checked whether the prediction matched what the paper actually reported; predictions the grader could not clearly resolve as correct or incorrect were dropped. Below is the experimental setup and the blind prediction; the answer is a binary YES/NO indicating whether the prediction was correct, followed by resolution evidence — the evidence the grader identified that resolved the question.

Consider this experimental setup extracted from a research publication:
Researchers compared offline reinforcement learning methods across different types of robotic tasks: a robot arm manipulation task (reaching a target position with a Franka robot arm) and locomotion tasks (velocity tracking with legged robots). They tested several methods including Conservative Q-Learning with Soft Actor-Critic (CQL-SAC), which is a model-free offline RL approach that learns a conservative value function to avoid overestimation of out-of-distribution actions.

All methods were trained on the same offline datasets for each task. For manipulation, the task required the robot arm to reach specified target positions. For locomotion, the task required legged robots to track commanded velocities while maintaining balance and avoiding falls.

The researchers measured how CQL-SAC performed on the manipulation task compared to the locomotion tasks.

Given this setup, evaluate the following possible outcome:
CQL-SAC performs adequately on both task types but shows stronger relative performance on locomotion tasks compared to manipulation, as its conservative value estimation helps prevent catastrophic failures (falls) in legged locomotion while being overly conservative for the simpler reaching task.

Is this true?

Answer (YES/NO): NO